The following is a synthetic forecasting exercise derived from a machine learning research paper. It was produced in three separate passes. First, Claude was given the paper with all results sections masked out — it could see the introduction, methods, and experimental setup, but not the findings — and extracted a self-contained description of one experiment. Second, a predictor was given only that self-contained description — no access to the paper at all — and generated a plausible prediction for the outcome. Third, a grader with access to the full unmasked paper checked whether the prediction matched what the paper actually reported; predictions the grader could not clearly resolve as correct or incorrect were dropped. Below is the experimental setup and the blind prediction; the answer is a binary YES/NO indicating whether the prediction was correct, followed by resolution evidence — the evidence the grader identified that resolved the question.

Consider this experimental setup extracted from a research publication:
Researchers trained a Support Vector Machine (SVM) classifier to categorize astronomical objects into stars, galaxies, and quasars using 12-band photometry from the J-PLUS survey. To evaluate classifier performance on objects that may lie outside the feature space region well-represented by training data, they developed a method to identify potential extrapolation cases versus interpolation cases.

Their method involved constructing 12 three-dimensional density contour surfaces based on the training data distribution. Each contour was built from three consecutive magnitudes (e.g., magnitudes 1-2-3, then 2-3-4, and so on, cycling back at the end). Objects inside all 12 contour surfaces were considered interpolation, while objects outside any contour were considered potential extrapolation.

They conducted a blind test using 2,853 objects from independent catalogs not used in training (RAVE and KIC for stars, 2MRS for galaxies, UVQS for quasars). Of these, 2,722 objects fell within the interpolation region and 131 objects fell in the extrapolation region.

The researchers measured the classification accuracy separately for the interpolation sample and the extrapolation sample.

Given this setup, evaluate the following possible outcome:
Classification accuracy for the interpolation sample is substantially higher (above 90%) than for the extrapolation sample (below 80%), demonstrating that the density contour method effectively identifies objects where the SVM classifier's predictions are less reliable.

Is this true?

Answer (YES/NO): YES